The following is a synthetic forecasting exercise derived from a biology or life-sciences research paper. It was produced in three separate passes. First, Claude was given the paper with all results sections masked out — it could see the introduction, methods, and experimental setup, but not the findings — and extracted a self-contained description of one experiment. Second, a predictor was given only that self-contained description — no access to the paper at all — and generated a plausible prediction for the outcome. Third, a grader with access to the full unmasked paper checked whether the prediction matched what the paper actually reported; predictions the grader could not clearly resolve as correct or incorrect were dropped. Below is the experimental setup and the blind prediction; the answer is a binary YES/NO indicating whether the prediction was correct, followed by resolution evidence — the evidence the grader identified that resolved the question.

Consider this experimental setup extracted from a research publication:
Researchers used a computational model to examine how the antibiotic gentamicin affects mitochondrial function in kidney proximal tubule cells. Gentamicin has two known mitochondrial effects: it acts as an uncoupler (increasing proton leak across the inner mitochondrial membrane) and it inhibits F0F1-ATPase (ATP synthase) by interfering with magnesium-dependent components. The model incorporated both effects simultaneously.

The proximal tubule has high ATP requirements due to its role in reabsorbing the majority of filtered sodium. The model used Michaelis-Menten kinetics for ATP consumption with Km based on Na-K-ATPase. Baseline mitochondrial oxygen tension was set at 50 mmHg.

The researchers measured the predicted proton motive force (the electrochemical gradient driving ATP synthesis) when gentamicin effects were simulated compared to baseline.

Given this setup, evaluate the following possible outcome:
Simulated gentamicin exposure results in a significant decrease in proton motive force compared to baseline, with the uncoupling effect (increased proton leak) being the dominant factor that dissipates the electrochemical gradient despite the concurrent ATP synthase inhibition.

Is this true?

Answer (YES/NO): NO